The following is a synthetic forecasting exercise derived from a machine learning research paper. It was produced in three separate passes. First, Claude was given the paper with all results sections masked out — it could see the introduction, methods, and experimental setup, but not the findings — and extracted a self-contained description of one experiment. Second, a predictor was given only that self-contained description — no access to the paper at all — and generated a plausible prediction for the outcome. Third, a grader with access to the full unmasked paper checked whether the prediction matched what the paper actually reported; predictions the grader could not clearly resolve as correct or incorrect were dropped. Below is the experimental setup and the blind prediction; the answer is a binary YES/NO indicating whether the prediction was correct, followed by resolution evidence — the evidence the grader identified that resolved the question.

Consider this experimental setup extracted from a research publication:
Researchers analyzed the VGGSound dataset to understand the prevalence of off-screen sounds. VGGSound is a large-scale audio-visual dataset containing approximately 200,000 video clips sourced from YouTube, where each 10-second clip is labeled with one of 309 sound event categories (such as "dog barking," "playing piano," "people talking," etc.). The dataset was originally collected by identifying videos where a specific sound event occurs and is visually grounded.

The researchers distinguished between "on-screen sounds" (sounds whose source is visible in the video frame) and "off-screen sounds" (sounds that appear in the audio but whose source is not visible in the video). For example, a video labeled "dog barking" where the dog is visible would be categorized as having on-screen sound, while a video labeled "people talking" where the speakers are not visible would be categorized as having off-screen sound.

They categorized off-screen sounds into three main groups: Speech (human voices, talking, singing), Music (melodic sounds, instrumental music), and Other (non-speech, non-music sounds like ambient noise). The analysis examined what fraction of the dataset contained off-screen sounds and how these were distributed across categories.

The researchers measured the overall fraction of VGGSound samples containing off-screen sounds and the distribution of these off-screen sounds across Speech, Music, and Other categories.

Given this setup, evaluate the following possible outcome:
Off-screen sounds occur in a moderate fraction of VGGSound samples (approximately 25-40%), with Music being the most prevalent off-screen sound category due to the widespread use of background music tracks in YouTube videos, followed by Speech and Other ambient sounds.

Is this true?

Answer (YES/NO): NO